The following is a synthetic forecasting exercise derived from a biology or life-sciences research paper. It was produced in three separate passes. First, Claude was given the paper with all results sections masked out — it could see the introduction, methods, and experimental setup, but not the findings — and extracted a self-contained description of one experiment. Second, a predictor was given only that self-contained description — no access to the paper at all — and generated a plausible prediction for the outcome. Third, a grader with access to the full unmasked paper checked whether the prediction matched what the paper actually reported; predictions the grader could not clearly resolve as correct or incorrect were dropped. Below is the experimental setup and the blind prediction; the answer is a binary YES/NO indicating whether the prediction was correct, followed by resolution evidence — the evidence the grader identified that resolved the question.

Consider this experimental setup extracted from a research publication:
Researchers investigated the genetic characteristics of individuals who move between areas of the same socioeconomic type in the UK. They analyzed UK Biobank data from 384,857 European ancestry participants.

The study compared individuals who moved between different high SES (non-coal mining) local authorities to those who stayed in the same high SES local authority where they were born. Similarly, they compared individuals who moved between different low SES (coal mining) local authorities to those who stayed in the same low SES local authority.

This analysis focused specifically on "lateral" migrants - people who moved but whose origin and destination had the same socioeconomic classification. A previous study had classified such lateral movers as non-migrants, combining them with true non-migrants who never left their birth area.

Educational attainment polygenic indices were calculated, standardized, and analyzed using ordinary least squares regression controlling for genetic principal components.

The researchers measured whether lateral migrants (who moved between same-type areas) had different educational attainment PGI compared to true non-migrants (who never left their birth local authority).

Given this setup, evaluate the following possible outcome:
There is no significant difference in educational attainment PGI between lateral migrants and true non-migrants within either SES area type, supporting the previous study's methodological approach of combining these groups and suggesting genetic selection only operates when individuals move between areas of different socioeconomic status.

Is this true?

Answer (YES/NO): NO